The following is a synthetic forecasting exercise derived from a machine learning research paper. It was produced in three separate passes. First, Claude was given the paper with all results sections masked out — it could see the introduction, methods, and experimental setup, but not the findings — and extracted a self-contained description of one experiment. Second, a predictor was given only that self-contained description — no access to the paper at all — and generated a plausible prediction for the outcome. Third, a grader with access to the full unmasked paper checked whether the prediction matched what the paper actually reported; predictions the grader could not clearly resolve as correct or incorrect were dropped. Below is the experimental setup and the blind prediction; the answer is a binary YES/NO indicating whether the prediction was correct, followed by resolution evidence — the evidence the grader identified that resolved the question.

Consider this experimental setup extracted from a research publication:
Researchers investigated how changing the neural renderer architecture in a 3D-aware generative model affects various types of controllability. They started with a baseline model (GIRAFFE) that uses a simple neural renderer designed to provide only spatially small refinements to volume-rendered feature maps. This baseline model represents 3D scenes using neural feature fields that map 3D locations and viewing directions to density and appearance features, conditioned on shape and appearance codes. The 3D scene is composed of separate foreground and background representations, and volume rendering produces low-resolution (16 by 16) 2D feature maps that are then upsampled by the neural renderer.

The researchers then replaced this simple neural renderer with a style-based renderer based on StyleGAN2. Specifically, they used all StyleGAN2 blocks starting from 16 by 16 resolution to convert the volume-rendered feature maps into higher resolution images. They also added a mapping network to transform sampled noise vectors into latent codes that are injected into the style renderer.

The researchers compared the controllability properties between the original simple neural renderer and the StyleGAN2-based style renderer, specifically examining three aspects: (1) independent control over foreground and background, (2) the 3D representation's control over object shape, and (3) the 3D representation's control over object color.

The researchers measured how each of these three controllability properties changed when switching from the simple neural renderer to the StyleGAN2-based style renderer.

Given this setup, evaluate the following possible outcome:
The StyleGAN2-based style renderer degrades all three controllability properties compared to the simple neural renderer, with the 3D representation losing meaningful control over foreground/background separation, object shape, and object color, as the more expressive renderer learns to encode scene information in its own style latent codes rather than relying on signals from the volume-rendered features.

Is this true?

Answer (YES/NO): NO